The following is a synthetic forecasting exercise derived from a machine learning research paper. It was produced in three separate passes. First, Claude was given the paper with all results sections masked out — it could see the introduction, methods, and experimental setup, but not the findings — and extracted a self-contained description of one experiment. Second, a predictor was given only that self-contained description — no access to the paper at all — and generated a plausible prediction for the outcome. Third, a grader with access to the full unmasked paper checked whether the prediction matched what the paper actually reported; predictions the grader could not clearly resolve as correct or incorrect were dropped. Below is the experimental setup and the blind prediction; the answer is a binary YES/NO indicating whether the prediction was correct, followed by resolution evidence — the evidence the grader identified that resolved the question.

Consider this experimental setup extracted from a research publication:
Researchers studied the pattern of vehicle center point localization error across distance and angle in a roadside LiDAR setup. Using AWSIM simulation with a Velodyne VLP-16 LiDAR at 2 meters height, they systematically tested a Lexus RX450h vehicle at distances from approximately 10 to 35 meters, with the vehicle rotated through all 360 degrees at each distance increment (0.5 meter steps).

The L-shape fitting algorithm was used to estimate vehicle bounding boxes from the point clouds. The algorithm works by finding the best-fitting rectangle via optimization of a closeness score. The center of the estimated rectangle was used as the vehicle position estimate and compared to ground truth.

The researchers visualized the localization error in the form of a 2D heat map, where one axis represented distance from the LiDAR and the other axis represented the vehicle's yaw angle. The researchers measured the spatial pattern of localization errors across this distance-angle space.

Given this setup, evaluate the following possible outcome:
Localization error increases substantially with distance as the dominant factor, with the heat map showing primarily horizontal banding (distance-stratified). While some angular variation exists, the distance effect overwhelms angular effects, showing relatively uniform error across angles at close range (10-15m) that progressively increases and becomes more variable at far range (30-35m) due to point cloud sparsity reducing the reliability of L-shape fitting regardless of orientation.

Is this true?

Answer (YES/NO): NO